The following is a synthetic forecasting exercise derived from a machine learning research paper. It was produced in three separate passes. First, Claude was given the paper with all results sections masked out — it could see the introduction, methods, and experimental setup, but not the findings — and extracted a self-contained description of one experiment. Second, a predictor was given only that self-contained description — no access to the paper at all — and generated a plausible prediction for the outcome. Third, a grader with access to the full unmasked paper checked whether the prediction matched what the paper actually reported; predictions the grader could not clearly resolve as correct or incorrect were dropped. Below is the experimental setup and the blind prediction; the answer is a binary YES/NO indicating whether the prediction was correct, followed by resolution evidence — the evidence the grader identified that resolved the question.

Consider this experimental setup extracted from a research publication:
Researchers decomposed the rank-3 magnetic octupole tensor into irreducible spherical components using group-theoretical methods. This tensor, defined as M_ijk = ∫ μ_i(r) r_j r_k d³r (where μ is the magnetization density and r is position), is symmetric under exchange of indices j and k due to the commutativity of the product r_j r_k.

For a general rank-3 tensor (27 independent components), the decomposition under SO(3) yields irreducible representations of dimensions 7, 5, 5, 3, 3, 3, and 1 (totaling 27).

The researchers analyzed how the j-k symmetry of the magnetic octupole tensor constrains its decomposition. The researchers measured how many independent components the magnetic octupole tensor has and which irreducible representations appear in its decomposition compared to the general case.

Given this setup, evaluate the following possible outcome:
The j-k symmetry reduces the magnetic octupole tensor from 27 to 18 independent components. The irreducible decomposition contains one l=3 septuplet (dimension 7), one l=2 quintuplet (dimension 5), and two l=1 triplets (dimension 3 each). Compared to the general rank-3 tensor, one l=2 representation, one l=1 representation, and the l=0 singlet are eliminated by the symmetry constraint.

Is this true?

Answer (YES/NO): YES